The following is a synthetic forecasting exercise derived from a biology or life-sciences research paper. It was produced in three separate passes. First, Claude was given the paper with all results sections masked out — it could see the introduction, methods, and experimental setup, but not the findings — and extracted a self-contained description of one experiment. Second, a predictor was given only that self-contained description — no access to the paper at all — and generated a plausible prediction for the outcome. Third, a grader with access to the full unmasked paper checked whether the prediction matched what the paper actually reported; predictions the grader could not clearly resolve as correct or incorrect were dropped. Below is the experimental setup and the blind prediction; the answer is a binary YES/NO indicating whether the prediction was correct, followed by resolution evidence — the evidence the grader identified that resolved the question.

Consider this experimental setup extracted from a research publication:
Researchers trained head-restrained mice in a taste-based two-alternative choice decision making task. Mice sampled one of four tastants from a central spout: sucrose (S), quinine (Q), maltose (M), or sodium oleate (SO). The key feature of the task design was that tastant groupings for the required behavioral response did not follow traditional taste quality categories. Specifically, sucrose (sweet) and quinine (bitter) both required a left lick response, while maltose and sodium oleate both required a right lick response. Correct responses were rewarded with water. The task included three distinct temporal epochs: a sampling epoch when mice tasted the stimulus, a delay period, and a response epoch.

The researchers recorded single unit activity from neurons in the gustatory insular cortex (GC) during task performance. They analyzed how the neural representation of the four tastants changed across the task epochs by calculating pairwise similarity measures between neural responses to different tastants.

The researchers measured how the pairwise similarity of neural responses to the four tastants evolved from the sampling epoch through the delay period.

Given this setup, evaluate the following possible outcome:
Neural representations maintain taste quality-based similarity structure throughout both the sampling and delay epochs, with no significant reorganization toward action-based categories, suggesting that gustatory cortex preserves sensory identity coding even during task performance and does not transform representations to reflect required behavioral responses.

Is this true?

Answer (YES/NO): NO